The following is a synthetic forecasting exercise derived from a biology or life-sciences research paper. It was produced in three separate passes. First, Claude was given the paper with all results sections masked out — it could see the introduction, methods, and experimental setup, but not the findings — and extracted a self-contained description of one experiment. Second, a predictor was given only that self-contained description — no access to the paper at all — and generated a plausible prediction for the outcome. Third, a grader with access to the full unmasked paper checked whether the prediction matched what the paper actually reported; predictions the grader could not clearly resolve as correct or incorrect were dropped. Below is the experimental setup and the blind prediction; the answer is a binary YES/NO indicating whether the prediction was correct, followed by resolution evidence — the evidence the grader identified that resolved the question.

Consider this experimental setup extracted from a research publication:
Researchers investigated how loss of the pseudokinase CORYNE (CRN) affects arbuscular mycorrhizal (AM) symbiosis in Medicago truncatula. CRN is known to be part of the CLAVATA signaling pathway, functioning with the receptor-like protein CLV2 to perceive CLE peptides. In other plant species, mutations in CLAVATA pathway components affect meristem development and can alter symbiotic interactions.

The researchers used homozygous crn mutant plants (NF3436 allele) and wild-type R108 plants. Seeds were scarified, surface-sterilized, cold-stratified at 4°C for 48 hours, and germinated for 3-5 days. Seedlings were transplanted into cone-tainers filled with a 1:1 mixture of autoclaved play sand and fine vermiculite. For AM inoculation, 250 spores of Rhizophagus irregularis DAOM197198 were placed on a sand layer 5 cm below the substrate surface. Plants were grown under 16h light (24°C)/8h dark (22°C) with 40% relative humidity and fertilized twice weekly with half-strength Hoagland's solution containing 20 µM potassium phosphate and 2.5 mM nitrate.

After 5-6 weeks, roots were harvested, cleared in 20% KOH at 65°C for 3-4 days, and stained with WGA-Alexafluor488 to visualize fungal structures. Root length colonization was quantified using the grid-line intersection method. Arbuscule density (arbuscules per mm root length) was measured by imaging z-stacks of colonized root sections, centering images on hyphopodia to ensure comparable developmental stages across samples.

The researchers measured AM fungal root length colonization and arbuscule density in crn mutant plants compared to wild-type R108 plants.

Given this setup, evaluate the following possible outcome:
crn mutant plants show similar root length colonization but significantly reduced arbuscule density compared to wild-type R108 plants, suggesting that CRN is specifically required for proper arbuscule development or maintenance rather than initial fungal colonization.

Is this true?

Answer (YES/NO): NO